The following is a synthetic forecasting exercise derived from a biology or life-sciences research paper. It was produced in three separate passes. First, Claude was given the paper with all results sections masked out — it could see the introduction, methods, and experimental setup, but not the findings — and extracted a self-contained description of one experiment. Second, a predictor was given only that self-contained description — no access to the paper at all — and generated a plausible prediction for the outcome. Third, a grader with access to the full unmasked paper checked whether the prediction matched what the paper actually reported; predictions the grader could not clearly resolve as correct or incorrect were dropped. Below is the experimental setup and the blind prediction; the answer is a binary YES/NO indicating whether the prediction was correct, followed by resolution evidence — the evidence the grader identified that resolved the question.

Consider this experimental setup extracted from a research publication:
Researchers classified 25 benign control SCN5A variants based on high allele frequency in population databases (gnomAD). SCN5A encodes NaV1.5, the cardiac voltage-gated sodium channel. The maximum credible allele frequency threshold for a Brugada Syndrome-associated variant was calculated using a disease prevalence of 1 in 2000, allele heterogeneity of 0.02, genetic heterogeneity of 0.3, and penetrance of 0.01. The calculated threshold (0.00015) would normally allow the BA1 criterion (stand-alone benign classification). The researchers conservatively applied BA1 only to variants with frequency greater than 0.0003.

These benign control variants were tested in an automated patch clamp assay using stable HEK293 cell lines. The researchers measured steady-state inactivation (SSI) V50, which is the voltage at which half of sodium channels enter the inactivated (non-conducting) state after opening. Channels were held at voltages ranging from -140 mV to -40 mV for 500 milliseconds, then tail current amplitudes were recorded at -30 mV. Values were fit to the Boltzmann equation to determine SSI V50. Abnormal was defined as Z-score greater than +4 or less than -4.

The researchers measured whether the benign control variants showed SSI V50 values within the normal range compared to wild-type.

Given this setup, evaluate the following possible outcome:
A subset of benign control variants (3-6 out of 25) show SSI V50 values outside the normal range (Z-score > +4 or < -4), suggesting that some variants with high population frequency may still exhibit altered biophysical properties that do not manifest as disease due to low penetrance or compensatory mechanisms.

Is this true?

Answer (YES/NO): NO